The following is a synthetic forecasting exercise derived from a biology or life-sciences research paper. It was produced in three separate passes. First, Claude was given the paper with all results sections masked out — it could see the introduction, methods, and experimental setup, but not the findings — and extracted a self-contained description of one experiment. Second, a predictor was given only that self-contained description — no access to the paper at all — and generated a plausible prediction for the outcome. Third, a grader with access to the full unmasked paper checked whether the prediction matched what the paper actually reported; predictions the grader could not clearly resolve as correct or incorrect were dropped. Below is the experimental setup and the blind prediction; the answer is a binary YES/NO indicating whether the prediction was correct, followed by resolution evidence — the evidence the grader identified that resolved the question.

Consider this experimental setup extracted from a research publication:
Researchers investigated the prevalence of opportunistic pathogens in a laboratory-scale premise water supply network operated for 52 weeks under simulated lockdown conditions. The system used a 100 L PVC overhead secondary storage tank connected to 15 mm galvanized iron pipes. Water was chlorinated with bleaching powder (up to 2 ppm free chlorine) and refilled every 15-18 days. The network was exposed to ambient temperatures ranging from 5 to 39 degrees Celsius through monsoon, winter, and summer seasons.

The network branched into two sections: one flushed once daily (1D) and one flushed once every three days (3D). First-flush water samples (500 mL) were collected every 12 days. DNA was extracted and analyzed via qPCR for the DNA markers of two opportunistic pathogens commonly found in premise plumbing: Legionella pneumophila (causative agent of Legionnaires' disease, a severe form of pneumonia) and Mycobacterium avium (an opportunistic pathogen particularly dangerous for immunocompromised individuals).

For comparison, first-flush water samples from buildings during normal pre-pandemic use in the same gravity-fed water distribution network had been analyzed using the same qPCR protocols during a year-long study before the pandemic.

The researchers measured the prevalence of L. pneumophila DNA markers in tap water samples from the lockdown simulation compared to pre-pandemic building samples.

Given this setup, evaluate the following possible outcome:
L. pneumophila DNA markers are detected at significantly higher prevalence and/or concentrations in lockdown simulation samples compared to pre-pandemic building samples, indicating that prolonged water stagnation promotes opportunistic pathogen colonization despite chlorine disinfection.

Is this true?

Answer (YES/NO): YES